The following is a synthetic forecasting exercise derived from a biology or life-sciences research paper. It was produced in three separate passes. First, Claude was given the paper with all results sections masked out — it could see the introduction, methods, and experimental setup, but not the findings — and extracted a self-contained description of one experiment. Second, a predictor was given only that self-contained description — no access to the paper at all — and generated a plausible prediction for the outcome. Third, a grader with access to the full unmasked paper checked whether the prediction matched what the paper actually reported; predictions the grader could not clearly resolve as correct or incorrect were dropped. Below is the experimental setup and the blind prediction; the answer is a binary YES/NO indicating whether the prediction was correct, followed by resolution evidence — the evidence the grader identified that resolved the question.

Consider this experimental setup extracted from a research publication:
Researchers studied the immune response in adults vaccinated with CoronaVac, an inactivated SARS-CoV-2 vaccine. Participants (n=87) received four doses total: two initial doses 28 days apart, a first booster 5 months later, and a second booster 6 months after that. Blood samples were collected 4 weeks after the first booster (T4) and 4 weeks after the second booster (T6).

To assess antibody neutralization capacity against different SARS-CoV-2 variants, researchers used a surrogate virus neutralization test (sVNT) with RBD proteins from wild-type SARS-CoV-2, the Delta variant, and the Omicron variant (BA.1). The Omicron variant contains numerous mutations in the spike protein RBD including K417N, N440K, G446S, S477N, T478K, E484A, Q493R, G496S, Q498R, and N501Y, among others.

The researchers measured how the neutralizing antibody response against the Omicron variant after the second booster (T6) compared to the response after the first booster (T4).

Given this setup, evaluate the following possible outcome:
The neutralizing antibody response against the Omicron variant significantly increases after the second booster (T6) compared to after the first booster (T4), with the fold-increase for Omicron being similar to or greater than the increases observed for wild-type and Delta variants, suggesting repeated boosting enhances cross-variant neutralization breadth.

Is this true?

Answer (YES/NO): NO